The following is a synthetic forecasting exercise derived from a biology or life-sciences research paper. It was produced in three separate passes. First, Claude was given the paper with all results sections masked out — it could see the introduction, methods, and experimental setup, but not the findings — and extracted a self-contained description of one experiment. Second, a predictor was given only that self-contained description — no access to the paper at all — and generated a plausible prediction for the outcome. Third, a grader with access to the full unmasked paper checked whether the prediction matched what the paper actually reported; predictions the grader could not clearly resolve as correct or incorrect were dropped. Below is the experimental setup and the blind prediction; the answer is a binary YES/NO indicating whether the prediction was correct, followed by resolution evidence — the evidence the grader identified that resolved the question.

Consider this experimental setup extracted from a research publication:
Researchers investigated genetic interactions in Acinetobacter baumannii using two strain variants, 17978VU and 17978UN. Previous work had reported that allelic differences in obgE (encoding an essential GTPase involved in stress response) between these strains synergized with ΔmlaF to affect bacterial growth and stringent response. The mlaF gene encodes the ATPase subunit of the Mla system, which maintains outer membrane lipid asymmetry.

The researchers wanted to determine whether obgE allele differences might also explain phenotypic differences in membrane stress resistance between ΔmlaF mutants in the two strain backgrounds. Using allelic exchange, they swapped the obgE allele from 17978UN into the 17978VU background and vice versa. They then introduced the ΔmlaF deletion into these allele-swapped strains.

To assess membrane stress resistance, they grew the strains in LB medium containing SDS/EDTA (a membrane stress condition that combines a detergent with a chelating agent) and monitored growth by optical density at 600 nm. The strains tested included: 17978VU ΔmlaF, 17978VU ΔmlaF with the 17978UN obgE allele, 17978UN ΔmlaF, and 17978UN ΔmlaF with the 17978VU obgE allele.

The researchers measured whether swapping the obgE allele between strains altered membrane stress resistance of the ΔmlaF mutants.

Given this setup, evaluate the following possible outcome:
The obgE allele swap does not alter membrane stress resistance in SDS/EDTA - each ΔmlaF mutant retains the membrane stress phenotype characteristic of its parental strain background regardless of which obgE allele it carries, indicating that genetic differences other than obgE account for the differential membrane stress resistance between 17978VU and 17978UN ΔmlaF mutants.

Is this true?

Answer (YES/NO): YES